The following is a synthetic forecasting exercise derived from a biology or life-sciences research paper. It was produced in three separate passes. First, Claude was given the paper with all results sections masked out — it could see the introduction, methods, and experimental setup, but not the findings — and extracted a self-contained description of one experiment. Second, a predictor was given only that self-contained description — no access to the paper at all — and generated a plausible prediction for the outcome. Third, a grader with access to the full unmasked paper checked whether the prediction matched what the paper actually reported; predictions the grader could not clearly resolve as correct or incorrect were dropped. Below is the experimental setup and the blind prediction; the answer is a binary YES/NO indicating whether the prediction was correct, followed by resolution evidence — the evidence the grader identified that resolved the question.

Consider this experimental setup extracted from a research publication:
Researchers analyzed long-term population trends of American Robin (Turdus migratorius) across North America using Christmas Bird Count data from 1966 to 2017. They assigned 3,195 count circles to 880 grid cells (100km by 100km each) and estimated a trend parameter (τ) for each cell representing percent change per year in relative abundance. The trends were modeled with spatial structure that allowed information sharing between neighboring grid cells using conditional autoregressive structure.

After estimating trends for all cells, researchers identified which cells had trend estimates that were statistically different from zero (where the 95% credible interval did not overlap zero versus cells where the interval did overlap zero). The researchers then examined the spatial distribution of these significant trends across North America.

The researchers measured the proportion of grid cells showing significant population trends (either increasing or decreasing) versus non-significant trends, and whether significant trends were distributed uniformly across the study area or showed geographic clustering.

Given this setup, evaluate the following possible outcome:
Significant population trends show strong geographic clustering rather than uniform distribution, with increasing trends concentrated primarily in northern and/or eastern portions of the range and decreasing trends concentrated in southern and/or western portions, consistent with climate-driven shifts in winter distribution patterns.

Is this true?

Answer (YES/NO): YES